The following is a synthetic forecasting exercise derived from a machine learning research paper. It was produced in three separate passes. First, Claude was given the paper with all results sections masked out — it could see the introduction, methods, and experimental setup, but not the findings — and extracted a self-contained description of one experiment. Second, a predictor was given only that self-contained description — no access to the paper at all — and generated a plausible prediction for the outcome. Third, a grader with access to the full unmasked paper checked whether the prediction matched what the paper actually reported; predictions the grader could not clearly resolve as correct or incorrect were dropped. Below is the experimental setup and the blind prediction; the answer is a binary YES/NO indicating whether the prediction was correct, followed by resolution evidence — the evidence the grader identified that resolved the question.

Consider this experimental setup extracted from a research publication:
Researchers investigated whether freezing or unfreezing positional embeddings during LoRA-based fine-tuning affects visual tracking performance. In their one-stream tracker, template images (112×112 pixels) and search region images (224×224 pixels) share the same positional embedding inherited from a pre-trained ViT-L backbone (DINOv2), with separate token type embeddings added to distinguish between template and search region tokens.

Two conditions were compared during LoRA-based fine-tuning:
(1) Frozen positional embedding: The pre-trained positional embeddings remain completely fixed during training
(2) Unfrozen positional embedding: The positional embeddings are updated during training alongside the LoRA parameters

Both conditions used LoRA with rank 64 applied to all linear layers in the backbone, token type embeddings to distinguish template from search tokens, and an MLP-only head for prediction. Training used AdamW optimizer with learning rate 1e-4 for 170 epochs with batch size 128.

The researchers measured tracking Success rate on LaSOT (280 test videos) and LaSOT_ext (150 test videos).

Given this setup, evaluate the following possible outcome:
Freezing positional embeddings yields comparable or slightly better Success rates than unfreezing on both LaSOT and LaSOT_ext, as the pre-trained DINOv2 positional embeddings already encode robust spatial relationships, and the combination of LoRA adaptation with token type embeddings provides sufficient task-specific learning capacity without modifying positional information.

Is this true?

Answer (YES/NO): YES